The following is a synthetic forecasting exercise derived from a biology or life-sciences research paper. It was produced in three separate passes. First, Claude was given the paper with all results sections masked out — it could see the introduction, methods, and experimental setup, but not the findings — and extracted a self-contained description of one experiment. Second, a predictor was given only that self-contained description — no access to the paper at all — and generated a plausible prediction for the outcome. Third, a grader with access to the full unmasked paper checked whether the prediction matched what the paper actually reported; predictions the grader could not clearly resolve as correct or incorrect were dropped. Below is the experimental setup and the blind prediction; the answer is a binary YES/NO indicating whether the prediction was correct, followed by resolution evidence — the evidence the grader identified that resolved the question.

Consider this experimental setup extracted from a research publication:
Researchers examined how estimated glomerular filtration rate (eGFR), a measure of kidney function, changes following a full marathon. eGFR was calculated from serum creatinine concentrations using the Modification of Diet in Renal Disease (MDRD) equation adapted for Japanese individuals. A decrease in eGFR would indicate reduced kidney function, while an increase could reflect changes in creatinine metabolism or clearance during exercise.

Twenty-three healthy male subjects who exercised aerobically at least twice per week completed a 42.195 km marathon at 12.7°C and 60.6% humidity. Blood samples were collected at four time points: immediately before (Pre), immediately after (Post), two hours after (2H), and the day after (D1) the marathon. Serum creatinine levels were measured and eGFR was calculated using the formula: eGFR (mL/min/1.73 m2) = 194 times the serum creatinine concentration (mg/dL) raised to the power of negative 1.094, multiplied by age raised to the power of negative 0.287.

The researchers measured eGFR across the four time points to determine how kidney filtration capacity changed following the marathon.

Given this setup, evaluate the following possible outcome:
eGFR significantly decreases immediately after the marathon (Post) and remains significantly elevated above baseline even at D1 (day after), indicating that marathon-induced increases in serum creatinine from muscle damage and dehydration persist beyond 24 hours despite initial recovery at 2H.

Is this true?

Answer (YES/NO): NO